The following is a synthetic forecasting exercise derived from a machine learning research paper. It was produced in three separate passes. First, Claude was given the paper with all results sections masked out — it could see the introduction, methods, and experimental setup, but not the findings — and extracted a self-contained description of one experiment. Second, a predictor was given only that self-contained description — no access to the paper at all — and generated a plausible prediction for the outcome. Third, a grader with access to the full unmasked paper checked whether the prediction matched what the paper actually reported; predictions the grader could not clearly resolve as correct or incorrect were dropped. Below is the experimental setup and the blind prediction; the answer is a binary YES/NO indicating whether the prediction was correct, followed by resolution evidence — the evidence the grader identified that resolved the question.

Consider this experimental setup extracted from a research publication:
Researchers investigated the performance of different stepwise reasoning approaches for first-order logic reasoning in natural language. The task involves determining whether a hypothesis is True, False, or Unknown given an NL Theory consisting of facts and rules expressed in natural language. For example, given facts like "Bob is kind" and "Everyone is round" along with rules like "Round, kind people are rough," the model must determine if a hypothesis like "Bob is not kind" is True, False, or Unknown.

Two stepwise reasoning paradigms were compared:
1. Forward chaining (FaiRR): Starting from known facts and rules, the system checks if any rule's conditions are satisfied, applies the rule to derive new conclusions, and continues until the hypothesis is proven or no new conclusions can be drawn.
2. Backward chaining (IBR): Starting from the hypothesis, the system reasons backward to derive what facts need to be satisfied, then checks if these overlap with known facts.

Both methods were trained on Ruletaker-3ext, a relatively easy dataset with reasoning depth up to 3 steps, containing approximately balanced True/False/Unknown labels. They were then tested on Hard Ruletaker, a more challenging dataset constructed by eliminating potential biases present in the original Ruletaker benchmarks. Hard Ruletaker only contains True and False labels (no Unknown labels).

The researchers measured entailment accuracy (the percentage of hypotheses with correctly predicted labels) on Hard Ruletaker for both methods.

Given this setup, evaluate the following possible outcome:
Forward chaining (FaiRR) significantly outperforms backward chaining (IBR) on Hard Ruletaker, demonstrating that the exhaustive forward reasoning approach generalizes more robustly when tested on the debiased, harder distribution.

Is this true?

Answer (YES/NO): NO